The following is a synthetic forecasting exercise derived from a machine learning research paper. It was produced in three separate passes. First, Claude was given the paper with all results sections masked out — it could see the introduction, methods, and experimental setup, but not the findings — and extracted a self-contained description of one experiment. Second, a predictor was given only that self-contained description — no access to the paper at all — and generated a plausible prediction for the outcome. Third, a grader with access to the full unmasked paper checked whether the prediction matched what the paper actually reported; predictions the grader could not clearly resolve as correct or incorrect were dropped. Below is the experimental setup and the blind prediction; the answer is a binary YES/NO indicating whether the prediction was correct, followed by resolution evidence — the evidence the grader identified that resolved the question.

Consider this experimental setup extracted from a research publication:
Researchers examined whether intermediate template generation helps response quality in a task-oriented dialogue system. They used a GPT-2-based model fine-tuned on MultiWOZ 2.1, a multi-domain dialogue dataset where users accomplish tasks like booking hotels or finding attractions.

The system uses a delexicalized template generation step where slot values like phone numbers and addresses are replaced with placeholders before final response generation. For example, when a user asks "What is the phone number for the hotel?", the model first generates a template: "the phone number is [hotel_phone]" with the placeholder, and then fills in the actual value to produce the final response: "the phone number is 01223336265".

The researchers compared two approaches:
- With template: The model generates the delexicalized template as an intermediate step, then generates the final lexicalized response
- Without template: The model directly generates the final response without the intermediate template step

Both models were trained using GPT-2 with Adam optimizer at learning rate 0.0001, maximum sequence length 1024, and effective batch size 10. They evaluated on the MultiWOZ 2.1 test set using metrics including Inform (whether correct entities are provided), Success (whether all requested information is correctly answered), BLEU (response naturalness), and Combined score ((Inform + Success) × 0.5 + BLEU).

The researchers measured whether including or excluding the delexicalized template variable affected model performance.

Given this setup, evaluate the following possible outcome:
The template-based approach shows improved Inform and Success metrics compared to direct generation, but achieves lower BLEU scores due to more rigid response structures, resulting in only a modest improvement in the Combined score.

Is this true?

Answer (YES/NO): NO